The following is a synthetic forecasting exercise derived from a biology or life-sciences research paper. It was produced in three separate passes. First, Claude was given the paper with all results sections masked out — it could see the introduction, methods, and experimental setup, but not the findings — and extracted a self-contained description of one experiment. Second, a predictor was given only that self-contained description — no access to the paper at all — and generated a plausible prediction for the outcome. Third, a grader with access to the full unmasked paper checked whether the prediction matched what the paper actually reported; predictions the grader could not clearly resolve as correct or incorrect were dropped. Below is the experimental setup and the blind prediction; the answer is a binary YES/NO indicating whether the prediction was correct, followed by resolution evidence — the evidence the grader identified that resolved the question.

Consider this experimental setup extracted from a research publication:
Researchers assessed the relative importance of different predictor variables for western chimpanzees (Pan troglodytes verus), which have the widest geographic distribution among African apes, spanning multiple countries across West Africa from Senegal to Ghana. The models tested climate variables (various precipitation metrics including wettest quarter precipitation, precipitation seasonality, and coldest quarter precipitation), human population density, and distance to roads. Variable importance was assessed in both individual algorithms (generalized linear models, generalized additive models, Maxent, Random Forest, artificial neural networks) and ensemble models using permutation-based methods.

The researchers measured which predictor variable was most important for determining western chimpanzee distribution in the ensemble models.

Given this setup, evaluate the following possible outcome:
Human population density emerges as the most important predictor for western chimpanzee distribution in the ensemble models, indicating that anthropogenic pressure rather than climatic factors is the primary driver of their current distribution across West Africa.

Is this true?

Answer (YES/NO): NO